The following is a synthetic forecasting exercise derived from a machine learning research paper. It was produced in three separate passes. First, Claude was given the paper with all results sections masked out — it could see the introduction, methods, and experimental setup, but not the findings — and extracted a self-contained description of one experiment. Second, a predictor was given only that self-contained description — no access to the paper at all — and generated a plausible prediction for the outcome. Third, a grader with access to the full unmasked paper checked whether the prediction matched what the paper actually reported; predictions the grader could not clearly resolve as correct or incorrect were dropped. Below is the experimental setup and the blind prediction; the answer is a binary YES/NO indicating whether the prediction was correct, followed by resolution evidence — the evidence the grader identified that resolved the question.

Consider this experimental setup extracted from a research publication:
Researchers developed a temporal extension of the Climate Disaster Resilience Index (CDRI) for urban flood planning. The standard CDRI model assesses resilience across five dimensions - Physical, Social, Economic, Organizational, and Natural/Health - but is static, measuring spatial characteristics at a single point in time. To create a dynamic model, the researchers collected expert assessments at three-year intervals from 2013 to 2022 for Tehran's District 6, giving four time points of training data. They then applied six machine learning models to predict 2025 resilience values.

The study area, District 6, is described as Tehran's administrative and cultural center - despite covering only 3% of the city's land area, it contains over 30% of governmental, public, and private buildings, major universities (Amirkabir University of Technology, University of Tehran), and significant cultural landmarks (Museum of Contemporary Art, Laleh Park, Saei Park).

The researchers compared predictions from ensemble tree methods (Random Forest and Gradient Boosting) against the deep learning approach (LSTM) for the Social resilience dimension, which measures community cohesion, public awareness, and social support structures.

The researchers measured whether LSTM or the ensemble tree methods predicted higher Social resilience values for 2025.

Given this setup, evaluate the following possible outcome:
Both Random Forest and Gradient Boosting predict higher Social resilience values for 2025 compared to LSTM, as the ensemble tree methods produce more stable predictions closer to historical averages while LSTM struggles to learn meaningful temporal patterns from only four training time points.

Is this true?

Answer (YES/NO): NO